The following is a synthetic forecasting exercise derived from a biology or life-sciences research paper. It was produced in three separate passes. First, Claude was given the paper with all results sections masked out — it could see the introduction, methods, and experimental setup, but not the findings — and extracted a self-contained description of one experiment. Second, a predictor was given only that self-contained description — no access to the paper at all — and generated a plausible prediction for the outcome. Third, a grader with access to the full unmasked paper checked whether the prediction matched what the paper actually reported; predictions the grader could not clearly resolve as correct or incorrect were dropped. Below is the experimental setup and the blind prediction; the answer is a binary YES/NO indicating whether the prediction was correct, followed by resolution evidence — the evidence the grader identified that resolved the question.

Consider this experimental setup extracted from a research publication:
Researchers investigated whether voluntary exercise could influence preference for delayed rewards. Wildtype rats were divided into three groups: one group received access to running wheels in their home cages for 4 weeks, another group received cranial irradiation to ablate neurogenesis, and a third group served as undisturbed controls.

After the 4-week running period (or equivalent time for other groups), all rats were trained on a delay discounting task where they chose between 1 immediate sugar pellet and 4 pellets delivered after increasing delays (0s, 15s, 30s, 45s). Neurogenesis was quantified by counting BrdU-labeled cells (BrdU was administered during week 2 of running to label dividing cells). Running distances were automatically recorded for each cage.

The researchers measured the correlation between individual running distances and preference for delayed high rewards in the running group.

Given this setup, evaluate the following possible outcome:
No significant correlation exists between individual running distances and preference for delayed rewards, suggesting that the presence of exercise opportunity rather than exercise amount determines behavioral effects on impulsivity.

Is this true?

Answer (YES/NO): NO